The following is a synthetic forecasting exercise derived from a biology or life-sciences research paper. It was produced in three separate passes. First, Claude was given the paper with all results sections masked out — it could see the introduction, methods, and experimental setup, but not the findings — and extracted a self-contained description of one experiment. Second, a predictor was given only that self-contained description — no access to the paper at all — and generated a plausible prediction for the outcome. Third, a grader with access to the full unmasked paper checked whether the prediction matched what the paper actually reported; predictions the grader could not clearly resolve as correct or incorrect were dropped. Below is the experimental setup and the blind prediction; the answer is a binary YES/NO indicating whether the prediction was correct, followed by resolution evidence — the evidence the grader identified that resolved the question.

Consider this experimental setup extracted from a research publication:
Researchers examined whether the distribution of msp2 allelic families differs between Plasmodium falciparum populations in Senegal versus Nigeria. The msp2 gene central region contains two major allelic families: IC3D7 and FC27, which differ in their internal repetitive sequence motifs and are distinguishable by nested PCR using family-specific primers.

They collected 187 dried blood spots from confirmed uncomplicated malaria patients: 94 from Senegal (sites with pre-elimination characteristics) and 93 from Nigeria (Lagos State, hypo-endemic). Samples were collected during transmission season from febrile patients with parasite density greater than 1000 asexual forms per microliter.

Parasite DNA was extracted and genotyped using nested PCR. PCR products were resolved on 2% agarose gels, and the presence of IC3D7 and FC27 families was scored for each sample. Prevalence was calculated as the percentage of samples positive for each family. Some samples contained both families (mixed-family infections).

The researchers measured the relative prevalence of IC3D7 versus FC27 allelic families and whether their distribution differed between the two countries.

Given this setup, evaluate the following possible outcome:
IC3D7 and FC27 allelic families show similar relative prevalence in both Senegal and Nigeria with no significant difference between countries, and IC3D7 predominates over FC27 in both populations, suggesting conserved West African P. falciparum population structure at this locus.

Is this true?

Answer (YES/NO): NO